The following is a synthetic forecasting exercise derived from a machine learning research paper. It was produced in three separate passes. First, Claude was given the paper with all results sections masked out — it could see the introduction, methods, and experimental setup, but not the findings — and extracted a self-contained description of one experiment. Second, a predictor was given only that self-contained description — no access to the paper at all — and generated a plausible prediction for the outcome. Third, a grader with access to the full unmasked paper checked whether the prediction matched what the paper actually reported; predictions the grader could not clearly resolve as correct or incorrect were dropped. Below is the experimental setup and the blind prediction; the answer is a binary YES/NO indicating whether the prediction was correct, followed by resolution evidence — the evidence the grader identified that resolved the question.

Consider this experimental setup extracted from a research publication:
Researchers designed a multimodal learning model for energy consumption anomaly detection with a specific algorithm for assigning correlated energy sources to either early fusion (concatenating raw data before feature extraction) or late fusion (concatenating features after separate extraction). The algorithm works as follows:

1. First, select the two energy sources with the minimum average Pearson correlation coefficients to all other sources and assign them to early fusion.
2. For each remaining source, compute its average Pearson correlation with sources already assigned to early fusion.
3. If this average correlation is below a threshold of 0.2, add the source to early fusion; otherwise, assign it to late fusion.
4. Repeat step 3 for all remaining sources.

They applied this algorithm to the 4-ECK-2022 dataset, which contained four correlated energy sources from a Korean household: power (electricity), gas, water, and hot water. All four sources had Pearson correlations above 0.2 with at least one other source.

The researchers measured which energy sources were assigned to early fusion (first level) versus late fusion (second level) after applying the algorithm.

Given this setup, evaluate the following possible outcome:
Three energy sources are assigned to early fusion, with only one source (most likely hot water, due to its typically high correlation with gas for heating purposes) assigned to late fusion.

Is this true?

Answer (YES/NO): NO